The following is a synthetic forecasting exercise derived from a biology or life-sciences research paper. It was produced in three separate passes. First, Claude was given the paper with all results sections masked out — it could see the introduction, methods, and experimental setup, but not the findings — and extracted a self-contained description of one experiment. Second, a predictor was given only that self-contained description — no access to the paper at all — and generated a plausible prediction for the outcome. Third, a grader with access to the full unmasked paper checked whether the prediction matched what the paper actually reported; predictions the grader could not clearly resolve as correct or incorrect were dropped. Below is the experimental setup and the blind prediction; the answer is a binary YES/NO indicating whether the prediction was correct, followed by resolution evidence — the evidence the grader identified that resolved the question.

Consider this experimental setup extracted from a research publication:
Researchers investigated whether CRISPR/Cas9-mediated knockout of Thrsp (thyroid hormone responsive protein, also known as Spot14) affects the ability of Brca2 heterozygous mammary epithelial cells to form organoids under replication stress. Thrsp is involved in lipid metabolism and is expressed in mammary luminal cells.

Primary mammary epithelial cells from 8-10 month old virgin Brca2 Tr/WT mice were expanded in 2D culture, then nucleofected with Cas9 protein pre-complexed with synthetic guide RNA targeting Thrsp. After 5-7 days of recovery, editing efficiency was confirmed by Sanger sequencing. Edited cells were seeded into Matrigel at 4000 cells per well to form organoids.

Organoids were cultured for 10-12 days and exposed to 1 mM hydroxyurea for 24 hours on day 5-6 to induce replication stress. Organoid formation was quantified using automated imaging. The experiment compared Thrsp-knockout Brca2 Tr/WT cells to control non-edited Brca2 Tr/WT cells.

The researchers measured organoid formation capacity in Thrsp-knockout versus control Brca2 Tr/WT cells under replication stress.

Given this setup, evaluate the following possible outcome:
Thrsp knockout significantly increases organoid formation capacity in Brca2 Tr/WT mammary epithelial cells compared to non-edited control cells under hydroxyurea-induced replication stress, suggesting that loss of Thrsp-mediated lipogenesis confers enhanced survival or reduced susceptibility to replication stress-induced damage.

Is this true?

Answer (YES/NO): NO